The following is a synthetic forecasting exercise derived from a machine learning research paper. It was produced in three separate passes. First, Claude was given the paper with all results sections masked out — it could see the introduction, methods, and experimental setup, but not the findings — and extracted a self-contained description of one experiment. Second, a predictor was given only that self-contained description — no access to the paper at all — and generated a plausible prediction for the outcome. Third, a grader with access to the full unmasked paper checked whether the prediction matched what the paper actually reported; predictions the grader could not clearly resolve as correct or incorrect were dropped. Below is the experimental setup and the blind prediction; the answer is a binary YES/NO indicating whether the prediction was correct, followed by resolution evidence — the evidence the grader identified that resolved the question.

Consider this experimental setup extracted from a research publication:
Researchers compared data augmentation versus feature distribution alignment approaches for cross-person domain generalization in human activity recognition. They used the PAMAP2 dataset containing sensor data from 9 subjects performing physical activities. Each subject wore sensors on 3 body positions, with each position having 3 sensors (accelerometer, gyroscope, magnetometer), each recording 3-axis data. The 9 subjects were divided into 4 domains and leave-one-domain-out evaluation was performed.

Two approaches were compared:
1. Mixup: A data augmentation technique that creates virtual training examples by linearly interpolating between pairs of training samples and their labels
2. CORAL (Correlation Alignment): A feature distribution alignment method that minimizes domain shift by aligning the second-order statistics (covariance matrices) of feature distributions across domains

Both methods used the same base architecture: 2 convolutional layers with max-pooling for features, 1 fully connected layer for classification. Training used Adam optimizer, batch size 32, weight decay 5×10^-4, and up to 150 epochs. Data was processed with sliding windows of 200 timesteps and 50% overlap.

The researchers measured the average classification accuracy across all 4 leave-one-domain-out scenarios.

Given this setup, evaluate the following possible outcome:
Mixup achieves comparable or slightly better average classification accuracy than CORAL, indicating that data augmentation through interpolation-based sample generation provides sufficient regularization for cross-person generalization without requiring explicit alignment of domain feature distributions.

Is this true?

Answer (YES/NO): YES